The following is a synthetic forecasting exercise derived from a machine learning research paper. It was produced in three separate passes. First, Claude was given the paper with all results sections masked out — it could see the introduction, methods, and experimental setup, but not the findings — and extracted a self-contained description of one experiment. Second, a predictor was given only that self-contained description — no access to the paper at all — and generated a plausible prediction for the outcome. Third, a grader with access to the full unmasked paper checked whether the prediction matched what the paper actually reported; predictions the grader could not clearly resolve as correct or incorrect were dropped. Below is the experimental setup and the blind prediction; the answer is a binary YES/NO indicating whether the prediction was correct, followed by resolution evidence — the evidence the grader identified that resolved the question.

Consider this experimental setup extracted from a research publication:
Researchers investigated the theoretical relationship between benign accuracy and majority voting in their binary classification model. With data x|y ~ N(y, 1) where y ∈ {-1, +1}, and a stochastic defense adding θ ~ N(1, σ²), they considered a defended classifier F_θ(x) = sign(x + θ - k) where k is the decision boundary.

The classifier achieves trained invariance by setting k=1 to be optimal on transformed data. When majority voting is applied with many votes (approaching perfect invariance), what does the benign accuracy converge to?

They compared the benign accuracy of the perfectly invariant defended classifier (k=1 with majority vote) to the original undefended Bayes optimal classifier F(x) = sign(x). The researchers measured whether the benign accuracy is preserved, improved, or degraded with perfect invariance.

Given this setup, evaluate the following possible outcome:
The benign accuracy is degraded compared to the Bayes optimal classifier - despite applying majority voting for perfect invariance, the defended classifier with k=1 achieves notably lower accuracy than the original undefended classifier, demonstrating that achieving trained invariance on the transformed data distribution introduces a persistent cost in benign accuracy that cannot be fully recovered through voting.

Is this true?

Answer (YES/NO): NO